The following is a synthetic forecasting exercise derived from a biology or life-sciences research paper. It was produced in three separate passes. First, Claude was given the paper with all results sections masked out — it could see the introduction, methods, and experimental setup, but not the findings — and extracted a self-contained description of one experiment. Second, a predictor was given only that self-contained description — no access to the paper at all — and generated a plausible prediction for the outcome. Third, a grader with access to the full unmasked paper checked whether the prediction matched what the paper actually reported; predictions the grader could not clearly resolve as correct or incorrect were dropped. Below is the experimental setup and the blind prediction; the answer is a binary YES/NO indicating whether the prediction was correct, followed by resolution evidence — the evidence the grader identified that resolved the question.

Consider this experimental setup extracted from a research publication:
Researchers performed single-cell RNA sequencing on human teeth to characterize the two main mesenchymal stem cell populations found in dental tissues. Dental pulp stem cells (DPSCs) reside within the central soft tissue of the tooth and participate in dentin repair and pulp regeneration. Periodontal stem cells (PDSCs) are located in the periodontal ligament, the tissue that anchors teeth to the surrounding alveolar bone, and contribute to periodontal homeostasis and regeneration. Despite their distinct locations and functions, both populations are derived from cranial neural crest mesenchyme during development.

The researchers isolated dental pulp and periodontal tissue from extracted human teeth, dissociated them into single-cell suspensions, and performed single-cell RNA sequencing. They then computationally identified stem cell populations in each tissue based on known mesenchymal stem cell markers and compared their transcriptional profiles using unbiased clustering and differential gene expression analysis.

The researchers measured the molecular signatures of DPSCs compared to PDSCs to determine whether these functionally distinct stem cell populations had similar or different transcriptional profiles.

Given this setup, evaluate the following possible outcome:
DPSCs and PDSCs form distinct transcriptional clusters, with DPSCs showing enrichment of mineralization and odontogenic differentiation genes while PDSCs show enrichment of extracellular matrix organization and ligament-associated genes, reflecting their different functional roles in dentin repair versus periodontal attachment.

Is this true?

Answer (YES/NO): NO